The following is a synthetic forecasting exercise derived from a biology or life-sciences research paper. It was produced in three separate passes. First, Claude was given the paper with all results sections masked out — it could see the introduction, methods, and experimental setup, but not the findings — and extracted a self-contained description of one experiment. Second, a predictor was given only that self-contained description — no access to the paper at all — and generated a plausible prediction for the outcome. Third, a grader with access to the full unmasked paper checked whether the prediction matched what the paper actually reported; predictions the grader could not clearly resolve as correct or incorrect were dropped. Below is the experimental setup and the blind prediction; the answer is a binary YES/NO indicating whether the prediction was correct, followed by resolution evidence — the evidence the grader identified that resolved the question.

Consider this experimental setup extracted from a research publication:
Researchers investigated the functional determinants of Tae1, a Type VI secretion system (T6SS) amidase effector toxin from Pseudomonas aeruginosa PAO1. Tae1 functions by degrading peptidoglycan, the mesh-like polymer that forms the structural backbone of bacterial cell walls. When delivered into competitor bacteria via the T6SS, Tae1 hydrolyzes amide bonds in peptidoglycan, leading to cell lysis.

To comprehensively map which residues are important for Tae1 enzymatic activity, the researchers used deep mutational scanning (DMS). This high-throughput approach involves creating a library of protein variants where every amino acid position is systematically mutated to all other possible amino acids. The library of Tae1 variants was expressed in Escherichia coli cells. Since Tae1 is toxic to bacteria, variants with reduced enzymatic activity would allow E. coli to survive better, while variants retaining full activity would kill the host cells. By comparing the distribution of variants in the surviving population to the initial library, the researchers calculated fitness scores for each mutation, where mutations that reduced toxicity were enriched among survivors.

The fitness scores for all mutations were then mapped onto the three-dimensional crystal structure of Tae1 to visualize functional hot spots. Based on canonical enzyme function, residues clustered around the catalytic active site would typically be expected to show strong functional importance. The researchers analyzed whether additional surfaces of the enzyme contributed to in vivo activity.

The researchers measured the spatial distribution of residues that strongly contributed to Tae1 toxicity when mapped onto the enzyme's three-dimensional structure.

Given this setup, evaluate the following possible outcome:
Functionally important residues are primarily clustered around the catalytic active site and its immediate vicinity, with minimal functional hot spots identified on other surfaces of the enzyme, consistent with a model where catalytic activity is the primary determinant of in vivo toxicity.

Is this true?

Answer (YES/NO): NO